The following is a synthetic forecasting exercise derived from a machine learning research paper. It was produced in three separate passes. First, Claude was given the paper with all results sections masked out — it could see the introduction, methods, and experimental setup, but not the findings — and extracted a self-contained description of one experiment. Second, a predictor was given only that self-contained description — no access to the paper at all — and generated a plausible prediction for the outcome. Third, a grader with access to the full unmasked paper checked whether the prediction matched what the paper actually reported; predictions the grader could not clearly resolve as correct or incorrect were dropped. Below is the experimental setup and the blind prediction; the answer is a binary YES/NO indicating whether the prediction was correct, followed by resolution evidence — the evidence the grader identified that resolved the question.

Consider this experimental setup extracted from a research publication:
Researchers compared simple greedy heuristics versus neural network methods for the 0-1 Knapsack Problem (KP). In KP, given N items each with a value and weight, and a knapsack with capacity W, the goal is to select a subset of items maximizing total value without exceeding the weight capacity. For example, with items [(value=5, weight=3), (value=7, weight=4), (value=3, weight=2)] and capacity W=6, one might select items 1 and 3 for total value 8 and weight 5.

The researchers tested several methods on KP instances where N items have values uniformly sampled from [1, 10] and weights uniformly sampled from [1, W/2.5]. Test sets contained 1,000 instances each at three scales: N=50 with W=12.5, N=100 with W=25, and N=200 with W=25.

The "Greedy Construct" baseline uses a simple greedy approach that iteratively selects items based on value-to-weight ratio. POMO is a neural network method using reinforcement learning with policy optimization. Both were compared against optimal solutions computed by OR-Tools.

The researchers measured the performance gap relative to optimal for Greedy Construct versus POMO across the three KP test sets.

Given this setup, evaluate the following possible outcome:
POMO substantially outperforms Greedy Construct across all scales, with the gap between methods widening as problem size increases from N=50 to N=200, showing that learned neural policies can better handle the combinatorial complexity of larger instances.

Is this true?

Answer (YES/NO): NO